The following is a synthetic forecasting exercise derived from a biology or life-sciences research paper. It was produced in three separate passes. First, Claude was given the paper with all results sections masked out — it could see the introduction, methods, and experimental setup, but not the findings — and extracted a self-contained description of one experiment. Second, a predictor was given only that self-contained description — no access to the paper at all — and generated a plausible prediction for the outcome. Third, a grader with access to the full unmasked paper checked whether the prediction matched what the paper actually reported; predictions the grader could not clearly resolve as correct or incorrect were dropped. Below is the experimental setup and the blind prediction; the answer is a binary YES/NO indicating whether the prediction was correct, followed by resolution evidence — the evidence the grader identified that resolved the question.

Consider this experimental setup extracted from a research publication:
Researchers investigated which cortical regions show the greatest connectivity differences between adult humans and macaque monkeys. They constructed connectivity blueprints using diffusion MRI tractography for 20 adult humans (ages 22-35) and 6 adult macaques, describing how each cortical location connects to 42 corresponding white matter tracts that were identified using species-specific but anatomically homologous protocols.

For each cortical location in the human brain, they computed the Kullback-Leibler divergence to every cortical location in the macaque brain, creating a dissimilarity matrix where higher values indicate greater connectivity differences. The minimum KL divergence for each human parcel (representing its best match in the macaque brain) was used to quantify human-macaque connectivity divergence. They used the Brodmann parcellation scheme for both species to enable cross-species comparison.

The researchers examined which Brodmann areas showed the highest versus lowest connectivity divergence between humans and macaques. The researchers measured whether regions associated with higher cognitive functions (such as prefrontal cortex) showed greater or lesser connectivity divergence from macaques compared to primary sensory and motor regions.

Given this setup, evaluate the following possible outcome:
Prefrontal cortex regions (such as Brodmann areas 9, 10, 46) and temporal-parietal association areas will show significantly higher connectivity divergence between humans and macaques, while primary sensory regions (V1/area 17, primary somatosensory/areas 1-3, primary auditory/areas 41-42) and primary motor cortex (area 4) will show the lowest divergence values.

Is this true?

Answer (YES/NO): YES